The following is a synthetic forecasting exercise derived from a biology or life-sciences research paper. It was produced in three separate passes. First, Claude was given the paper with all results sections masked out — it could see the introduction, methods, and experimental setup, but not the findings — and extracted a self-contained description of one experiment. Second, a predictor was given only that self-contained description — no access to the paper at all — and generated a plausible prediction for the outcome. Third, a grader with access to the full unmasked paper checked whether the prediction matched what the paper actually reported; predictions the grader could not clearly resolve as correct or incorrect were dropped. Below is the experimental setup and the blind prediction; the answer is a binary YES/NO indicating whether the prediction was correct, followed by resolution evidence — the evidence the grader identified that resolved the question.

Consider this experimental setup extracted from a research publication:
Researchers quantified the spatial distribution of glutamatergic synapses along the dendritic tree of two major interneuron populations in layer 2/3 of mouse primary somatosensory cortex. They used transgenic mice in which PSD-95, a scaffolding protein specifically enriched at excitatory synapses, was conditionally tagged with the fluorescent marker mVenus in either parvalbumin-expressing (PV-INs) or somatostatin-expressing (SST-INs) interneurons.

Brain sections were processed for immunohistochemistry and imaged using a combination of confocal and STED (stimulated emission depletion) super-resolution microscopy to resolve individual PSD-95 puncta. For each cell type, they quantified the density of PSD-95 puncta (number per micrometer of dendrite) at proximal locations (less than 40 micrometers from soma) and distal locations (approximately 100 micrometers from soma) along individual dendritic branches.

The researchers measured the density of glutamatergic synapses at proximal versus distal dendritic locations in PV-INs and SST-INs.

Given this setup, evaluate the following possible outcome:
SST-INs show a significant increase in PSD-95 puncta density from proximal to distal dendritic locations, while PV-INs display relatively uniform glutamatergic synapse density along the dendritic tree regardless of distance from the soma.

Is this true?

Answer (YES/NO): NO